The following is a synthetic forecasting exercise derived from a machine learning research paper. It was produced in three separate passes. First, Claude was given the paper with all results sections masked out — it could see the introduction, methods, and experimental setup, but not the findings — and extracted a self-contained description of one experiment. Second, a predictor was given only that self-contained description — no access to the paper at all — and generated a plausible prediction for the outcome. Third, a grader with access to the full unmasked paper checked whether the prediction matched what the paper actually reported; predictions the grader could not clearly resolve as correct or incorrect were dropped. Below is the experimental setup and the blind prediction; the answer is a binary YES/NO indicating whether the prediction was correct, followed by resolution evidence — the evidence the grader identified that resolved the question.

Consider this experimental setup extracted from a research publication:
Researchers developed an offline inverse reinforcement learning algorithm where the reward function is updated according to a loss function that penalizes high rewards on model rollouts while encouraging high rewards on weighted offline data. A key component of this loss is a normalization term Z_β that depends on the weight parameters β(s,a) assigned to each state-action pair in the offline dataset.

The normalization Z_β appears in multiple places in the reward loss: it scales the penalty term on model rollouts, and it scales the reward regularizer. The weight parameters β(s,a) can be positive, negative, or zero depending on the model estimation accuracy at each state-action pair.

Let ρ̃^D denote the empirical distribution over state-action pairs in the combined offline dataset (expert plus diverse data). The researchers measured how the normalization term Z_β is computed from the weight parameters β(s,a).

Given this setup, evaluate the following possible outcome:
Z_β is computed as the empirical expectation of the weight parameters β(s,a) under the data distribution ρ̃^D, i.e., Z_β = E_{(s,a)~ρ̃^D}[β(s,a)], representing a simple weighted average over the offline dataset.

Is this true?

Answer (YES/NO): NO